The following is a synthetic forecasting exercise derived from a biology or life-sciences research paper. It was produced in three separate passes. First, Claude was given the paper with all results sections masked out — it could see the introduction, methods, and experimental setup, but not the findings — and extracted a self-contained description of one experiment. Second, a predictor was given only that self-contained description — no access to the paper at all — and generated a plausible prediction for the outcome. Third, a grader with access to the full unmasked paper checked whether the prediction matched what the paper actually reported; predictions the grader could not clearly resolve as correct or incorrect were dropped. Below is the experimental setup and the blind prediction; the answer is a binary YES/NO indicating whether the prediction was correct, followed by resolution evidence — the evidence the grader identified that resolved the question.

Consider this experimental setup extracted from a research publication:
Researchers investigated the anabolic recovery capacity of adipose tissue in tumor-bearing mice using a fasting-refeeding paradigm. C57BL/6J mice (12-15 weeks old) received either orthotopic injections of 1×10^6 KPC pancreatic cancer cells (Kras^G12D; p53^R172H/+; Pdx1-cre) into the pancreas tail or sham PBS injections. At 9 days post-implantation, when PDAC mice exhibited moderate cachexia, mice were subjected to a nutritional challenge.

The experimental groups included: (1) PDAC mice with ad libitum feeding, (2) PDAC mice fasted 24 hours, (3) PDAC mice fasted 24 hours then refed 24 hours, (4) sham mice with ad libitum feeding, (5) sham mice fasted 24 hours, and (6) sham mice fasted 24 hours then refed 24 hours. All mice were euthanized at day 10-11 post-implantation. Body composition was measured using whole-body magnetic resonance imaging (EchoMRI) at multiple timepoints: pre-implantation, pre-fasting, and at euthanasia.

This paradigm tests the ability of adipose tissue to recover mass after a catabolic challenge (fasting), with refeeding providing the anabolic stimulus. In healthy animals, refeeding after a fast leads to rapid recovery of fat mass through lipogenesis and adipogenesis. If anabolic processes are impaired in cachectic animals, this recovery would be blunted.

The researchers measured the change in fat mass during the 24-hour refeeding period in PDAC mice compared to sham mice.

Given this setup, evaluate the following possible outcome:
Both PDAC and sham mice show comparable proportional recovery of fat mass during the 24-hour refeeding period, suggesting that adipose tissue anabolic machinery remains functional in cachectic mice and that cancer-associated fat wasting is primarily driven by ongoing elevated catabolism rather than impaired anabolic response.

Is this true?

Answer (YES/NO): NO